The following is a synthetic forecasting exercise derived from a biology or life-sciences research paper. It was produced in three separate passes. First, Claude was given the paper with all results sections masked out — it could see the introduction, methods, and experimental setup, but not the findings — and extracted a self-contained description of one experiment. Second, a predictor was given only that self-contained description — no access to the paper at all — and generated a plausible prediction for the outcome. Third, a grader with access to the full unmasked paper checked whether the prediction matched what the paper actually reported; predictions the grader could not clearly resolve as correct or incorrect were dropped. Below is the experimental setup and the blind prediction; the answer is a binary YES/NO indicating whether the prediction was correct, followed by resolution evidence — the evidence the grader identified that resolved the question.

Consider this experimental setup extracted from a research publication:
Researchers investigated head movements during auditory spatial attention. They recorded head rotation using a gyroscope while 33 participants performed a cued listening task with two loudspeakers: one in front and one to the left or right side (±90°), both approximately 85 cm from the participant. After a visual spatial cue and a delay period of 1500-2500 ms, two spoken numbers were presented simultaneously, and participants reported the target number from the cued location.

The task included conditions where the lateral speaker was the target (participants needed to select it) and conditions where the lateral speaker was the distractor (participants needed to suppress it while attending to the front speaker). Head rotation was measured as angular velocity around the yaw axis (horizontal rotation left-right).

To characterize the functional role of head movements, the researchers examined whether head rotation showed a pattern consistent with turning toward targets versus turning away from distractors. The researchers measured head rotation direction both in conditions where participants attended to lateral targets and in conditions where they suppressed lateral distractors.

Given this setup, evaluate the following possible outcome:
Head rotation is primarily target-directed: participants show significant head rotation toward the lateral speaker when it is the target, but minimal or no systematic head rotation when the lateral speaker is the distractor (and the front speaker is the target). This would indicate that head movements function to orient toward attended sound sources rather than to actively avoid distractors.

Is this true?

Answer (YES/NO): YES